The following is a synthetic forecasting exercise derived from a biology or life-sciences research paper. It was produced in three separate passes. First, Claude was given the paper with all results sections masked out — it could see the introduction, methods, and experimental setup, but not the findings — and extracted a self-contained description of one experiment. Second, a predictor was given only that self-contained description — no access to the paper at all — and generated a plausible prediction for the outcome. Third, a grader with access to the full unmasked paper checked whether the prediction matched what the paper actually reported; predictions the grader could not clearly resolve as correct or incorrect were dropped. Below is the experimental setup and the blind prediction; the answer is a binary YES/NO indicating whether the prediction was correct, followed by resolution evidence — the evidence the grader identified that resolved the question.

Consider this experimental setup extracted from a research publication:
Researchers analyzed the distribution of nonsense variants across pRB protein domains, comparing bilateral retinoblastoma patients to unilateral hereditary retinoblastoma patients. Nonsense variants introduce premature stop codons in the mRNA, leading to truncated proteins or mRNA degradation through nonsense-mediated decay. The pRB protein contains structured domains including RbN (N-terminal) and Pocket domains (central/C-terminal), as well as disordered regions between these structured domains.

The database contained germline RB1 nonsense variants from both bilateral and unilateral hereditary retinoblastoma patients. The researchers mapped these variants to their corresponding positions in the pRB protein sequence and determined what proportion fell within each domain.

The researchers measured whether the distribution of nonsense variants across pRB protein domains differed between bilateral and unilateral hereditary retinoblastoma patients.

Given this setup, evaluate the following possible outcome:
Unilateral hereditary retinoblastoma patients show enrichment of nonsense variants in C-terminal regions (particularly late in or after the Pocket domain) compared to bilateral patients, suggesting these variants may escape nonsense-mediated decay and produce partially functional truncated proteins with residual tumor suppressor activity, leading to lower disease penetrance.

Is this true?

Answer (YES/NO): NO